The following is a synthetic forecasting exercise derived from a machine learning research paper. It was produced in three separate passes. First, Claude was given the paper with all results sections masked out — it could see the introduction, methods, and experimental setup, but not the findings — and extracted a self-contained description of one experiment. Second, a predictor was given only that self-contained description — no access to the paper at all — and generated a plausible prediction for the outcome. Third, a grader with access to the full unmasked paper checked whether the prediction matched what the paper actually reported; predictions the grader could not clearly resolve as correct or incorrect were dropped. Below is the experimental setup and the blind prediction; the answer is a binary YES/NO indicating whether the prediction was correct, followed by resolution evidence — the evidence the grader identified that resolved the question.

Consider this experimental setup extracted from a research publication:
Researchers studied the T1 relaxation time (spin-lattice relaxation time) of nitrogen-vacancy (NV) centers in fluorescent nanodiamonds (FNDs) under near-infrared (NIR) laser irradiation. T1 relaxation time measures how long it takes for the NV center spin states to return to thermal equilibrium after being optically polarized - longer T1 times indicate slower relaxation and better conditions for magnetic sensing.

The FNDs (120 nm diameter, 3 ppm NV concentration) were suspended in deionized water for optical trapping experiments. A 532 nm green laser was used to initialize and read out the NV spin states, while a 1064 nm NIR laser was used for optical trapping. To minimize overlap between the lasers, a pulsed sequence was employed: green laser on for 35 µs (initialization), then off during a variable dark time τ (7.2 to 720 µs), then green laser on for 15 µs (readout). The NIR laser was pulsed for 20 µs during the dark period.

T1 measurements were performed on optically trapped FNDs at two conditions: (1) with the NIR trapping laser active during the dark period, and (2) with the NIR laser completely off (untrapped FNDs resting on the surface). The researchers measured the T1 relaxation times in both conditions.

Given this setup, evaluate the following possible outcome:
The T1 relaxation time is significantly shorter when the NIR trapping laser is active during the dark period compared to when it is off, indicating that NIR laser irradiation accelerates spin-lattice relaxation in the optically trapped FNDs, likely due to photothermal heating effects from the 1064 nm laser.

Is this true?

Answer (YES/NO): NO